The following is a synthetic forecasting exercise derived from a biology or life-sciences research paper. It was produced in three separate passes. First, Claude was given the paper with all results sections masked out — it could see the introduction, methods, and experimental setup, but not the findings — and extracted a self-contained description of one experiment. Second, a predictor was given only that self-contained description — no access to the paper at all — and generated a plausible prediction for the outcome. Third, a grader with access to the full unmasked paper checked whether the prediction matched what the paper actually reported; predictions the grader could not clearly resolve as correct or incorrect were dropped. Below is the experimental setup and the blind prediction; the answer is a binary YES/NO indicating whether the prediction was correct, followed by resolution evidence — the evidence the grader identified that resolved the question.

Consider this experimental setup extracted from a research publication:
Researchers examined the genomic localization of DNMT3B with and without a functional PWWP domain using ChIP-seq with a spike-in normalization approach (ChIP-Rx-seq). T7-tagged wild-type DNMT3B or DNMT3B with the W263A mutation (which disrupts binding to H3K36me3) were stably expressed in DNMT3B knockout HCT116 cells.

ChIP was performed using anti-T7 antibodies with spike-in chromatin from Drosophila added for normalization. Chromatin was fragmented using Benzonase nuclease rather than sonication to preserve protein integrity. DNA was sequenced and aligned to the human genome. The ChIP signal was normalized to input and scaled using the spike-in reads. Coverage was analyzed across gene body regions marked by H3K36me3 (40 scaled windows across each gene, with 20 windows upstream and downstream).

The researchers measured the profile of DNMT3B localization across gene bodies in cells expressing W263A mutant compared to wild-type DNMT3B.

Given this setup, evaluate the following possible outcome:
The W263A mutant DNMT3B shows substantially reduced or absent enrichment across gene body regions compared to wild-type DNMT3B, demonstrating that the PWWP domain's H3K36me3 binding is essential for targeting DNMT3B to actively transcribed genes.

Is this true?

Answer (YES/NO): NO